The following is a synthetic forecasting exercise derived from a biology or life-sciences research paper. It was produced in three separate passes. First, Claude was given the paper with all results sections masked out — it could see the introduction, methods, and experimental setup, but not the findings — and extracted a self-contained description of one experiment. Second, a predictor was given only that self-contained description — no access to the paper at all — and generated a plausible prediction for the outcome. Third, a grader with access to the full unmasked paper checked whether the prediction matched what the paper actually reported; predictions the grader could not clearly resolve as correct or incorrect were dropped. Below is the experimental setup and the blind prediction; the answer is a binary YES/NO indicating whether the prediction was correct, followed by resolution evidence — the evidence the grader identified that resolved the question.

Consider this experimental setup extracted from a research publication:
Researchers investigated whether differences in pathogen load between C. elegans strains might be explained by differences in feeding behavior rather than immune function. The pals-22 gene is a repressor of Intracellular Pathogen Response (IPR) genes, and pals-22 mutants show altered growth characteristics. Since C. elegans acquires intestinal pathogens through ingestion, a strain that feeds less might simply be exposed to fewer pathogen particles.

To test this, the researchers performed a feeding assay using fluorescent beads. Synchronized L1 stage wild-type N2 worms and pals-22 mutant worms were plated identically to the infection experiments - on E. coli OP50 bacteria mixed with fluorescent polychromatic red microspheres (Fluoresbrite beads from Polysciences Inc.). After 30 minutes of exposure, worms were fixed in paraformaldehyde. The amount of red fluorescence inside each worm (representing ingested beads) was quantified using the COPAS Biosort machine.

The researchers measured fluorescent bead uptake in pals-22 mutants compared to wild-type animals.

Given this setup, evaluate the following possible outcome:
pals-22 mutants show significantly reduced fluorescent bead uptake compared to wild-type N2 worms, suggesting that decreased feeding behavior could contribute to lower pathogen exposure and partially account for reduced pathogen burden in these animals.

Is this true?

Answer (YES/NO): NO